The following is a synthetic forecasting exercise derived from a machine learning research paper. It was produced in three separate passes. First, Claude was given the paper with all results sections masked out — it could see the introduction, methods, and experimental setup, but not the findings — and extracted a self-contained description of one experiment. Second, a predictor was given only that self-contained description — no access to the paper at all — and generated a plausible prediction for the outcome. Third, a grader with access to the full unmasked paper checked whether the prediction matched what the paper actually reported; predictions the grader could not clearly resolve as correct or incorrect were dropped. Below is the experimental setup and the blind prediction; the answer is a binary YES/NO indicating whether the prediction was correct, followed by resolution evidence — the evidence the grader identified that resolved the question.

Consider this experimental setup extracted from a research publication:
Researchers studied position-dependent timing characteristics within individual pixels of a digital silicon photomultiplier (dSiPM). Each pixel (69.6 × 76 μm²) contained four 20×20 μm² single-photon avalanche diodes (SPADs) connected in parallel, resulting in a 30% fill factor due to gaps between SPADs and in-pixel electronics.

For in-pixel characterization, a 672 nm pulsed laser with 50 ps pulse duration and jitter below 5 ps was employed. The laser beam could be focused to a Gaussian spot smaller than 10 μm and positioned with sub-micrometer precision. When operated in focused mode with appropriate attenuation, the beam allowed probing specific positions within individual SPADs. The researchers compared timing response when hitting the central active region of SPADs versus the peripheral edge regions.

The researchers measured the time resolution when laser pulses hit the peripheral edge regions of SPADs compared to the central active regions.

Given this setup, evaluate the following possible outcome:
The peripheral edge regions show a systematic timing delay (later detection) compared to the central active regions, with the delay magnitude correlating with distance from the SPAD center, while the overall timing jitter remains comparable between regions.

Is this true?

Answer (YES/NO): NO